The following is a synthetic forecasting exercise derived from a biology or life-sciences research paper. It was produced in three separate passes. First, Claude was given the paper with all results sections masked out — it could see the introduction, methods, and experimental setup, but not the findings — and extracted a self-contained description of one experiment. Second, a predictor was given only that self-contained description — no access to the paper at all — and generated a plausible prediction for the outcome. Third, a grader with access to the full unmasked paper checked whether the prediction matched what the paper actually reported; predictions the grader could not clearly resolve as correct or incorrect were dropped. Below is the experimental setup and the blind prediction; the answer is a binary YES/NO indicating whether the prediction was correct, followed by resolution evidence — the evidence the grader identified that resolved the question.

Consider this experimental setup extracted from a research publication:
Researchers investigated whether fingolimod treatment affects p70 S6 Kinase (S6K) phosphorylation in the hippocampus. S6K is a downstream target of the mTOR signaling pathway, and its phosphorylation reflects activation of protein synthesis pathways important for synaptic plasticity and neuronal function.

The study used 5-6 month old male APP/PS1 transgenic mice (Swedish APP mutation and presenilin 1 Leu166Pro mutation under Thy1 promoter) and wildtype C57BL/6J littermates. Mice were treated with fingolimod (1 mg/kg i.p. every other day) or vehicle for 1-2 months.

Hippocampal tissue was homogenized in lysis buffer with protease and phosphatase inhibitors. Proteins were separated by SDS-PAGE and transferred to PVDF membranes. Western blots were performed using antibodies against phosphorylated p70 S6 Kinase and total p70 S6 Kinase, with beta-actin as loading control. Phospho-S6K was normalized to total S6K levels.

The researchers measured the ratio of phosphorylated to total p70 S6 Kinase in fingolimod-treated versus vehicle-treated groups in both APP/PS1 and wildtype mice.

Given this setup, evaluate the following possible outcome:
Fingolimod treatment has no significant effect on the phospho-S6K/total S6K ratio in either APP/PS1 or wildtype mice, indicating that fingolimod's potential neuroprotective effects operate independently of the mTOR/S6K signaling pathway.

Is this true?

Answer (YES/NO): YES